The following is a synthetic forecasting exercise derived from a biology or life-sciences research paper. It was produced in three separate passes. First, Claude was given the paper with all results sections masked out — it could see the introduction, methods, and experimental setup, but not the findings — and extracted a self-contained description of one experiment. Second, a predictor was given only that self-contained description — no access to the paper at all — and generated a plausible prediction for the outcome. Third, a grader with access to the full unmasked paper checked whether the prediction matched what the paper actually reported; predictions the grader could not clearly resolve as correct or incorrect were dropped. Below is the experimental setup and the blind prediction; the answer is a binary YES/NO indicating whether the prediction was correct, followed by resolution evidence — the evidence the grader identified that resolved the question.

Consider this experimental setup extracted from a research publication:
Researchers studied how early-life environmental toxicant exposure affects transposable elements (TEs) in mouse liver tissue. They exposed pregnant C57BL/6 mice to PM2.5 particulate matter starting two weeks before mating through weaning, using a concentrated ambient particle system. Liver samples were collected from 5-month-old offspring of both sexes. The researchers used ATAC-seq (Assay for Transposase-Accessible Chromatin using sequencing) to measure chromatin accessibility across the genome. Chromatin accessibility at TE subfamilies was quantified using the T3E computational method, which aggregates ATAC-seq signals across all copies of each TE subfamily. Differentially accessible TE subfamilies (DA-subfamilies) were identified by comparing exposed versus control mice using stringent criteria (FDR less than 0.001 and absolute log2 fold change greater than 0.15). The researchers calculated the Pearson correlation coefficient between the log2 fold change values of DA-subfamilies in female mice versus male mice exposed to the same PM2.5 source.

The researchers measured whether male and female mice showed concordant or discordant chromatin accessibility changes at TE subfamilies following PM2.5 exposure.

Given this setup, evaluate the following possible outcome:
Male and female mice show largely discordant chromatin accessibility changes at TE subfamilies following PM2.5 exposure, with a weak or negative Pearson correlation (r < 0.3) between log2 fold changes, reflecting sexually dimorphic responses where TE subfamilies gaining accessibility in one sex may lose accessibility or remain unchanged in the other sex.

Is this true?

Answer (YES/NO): YES